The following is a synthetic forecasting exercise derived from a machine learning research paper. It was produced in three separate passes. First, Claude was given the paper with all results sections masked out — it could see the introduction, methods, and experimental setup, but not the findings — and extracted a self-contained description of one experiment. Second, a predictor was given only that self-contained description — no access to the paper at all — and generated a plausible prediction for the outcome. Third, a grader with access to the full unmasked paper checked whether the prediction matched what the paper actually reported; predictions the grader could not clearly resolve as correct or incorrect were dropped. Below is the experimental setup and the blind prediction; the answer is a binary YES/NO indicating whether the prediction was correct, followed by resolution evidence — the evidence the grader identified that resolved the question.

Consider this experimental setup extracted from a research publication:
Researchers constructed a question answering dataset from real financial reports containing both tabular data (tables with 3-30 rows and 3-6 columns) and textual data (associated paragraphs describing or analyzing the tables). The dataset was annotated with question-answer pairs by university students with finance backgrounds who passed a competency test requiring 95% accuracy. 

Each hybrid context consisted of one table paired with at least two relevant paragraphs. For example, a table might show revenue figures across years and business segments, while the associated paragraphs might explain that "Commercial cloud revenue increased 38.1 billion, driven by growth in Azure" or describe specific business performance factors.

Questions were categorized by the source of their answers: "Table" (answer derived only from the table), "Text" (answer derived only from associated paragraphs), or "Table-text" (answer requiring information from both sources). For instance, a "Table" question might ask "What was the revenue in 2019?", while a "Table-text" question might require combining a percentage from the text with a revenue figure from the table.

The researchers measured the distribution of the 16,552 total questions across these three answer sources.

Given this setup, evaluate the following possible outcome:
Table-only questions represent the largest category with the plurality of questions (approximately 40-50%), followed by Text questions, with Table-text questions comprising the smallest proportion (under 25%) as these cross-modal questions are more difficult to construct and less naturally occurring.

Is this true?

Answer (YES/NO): NO